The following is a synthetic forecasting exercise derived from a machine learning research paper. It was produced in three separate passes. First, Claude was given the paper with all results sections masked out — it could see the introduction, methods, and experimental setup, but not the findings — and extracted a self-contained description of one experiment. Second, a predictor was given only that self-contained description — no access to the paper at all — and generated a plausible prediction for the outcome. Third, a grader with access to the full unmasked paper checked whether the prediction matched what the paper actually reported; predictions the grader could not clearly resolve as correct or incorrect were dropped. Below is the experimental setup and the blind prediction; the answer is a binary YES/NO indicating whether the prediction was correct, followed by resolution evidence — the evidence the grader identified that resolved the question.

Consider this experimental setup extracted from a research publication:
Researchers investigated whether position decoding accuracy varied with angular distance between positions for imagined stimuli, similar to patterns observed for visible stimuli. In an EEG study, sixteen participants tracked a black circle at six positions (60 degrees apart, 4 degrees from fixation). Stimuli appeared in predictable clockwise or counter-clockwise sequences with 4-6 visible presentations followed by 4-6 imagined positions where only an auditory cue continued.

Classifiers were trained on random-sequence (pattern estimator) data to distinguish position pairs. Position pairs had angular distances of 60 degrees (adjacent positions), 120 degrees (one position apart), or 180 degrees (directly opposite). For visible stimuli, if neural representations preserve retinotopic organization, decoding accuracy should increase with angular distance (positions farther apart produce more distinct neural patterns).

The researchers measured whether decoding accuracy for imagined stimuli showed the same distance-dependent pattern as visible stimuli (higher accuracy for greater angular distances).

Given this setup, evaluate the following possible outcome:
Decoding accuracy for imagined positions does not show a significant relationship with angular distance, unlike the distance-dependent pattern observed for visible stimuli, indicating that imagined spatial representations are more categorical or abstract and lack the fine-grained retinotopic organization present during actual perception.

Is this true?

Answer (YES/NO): NO